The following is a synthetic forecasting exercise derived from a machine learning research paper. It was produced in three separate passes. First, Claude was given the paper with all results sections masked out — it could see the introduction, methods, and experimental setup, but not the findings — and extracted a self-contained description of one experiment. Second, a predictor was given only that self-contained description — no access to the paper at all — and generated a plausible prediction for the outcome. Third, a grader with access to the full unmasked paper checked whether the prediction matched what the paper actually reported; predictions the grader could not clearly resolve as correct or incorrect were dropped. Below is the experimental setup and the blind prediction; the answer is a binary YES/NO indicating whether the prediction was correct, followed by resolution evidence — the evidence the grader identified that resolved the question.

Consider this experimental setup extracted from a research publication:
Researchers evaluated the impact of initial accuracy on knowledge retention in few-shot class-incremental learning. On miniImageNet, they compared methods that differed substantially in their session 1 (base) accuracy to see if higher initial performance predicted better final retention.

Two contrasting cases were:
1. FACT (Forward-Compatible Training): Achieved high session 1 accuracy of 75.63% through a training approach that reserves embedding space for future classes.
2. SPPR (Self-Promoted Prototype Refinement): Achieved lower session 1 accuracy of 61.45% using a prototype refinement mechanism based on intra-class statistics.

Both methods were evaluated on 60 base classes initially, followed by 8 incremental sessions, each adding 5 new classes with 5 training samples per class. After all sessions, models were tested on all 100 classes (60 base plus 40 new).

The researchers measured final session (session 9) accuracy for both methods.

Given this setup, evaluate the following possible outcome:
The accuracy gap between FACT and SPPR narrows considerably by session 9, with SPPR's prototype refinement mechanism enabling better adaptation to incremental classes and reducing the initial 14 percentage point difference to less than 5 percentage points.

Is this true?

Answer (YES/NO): NO